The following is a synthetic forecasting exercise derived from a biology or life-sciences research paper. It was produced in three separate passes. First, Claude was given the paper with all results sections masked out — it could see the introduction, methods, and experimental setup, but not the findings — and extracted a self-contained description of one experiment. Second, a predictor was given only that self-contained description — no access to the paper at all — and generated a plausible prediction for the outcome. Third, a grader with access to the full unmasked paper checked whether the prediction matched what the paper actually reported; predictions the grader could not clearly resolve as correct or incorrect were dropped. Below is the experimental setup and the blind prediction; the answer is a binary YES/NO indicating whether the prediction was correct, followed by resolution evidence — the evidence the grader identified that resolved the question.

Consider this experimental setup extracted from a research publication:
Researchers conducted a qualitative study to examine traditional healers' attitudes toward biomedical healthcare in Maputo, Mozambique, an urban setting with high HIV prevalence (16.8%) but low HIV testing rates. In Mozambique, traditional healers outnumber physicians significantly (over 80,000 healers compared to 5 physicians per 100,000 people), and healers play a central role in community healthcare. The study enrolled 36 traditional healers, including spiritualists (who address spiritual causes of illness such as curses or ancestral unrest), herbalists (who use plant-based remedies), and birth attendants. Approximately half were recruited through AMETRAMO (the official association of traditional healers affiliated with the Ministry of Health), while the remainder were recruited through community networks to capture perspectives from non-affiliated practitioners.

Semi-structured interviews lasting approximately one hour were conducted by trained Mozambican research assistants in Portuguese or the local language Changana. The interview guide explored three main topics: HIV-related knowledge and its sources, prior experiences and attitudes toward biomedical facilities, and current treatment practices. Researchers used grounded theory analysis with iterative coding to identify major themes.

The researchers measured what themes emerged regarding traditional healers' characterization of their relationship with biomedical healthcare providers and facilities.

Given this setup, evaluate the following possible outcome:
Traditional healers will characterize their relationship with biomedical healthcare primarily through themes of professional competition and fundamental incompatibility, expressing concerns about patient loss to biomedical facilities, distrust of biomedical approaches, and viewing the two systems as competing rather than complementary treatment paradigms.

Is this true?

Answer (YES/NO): NO